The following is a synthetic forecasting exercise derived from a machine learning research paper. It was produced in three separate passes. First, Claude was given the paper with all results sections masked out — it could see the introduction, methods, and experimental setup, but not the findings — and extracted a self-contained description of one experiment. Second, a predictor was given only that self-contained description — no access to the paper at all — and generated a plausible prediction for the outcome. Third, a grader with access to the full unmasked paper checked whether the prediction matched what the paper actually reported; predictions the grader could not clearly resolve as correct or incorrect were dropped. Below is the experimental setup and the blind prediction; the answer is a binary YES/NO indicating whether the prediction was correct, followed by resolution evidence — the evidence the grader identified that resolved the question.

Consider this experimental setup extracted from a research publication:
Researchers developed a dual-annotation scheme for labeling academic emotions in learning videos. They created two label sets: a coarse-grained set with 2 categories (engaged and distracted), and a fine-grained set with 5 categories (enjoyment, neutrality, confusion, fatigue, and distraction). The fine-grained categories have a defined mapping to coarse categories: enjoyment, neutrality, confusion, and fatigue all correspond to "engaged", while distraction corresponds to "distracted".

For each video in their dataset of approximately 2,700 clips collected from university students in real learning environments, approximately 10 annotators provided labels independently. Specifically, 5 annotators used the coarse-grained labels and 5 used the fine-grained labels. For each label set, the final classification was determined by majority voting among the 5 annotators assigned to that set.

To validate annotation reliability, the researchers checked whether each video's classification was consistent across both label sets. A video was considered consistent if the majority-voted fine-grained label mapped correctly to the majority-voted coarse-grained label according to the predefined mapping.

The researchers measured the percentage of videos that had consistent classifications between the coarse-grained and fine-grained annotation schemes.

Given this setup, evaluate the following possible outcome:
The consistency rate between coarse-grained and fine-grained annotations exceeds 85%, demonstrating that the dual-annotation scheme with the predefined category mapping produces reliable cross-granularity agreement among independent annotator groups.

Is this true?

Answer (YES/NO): YES